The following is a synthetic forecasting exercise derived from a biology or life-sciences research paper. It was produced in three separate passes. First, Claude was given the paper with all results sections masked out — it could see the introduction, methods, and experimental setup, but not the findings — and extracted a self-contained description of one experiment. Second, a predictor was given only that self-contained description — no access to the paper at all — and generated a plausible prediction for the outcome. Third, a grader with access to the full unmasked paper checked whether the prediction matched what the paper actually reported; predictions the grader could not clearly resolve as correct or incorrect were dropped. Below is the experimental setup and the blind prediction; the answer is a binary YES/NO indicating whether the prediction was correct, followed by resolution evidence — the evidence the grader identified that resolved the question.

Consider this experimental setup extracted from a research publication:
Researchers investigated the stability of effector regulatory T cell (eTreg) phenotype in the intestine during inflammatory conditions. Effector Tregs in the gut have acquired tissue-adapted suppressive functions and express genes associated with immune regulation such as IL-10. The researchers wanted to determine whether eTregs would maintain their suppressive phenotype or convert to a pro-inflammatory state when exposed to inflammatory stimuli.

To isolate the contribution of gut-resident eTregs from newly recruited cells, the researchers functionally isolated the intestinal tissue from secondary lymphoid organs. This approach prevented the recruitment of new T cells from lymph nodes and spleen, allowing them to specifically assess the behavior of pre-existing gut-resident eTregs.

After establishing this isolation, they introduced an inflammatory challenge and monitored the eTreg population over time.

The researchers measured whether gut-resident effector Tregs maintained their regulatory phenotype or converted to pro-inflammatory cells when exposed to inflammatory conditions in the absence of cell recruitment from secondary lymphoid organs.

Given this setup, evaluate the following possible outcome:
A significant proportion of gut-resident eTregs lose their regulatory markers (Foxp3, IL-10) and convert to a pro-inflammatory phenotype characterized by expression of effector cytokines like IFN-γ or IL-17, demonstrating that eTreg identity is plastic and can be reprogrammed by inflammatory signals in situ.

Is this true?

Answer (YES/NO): NO